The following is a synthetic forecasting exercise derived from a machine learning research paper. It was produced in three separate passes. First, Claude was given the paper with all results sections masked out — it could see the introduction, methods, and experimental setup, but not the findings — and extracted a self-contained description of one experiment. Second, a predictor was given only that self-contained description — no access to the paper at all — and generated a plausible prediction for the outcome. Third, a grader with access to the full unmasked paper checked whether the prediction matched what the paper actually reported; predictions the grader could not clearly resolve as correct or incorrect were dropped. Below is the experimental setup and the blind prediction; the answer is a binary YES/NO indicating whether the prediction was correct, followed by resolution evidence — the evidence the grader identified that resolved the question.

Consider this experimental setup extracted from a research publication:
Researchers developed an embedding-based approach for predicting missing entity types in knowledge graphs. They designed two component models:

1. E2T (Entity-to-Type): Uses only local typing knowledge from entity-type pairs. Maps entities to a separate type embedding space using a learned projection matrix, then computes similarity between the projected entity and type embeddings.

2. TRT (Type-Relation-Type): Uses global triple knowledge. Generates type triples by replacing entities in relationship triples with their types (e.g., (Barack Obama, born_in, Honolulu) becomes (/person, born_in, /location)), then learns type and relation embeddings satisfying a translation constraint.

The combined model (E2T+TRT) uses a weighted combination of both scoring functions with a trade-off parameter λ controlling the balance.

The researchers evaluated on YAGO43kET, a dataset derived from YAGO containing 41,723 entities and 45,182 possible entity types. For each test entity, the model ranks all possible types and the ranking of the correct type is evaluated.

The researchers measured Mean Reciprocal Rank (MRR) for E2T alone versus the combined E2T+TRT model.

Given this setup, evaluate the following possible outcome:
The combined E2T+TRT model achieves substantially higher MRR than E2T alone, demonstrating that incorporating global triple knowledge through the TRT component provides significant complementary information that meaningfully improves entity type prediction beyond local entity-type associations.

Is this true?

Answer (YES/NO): YES